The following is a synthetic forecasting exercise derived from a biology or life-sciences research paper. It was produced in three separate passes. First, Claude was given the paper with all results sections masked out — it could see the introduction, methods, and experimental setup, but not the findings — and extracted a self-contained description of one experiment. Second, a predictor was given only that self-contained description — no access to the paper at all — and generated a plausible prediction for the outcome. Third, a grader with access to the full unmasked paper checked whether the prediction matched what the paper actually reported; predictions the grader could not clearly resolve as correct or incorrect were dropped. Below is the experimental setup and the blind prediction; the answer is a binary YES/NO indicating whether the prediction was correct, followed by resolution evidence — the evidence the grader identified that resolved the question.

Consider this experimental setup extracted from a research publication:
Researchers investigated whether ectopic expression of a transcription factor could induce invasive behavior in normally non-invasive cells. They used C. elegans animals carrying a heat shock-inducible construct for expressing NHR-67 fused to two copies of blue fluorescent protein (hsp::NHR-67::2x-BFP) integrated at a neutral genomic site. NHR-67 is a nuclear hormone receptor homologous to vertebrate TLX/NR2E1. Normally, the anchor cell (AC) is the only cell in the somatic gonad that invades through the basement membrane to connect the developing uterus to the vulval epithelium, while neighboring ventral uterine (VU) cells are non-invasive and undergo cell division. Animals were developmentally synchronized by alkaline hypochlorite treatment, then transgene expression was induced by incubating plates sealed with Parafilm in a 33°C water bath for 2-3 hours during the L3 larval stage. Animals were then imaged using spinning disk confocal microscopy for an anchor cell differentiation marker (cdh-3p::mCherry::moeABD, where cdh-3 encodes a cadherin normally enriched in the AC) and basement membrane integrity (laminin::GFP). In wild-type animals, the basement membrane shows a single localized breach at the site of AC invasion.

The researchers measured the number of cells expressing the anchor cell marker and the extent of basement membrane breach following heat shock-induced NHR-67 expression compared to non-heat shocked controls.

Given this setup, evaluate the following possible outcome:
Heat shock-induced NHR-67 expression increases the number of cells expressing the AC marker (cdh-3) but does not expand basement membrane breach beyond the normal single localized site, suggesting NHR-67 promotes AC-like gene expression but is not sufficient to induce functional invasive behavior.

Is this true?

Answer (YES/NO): NO